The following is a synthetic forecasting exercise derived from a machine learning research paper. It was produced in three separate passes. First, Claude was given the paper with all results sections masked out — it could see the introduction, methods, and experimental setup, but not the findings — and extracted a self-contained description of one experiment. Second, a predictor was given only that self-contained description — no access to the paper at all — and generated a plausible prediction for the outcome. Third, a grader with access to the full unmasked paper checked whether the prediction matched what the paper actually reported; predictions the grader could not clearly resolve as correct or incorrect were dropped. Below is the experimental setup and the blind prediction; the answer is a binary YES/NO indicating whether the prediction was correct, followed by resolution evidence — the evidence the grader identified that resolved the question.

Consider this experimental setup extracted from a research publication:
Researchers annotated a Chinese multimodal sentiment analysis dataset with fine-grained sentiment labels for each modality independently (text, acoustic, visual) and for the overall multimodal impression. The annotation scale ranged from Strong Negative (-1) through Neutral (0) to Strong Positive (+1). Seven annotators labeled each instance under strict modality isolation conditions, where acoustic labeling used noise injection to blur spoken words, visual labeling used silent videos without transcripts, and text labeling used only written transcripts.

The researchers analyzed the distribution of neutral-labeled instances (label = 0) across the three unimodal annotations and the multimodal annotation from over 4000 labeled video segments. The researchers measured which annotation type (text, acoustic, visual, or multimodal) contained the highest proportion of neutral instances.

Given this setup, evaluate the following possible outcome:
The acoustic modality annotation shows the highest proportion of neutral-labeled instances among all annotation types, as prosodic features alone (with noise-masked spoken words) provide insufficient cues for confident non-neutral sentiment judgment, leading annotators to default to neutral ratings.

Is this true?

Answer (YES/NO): NO